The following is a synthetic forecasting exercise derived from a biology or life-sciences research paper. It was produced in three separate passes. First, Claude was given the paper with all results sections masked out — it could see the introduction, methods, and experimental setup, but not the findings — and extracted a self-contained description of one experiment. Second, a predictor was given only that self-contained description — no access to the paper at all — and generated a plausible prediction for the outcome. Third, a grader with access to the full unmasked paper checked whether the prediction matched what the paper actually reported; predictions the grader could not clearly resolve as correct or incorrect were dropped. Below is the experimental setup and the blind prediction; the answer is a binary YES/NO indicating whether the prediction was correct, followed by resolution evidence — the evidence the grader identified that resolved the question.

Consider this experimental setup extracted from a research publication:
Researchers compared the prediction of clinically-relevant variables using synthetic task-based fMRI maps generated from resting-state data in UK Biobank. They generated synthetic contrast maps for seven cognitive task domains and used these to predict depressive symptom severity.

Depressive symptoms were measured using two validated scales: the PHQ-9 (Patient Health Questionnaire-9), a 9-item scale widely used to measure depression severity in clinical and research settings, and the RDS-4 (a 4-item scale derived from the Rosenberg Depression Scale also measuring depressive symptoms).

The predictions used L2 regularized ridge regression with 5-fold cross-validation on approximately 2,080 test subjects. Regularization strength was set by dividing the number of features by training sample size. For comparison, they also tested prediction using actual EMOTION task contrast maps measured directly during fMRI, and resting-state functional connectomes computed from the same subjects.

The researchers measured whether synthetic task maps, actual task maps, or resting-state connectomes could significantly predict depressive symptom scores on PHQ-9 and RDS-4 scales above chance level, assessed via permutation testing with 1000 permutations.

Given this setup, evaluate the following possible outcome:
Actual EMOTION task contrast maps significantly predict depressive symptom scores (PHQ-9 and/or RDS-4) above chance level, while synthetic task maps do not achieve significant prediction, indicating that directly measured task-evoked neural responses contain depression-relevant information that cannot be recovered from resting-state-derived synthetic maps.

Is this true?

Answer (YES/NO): NO